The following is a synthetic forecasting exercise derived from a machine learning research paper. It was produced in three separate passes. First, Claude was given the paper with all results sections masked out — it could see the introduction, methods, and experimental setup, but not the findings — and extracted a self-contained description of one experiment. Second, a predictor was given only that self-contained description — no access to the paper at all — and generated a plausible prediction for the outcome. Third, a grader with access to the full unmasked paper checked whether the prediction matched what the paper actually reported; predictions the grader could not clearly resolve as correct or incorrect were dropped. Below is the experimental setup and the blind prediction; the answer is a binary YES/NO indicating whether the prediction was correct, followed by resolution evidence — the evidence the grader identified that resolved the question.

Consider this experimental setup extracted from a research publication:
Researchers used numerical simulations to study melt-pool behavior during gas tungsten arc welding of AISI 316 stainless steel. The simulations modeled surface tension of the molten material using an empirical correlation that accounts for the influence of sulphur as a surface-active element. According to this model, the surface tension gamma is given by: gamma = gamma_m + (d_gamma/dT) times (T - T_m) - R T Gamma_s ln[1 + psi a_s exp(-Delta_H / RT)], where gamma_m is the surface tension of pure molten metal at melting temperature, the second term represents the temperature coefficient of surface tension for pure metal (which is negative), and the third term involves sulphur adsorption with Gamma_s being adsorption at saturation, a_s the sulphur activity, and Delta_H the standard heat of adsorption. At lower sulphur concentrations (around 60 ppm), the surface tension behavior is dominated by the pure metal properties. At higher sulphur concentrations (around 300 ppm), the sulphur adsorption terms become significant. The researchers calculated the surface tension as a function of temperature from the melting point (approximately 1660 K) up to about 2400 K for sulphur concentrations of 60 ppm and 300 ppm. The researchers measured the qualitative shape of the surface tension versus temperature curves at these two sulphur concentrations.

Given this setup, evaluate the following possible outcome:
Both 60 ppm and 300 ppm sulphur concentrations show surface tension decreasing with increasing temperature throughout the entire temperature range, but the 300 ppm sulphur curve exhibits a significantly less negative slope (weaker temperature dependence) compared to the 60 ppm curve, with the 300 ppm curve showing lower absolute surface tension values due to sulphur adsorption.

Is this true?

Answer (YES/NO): NO